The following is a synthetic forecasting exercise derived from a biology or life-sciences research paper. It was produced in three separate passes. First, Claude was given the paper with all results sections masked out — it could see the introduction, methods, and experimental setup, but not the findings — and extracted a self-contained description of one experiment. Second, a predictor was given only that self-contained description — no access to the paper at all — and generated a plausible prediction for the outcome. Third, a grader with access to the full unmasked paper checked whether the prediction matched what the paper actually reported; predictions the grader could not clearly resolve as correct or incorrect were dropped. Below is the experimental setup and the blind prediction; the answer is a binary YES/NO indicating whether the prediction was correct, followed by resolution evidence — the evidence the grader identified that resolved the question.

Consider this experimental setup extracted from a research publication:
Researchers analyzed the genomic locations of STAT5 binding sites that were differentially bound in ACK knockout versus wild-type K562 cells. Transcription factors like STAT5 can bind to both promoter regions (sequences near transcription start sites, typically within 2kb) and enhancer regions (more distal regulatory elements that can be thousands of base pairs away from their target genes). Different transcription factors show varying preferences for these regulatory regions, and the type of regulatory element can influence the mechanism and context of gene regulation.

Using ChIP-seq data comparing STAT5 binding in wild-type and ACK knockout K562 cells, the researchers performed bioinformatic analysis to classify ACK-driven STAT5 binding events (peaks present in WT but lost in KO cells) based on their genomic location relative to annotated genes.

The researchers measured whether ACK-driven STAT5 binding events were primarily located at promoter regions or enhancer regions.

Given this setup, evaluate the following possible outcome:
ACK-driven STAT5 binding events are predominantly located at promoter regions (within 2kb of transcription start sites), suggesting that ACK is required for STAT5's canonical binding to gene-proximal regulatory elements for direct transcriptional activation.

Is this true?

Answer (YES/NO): NO